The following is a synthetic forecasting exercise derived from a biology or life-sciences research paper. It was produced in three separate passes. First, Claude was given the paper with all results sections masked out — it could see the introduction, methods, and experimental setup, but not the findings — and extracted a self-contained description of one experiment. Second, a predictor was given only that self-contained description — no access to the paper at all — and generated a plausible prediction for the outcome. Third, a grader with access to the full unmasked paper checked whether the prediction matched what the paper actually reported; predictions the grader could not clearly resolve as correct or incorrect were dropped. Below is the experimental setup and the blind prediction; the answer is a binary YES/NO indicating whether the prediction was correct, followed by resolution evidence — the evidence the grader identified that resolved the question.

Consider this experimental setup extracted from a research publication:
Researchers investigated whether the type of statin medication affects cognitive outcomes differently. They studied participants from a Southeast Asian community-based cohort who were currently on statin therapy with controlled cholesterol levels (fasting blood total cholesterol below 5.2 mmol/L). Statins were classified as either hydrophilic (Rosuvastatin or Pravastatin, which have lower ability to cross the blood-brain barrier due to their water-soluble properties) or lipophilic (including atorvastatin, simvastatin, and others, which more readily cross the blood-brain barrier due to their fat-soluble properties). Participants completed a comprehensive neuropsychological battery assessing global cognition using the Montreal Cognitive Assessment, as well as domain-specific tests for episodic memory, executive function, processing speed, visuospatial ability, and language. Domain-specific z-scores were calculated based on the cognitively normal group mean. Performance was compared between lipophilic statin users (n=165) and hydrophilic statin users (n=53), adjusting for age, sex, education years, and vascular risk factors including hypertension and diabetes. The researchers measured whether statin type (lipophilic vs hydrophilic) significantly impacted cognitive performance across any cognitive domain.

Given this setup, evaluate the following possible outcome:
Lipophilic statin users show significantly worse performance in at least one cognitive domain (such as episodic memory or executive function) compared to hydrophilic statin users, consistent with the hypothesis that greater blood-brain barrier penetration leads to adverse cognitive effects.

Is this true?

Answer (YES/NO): NO